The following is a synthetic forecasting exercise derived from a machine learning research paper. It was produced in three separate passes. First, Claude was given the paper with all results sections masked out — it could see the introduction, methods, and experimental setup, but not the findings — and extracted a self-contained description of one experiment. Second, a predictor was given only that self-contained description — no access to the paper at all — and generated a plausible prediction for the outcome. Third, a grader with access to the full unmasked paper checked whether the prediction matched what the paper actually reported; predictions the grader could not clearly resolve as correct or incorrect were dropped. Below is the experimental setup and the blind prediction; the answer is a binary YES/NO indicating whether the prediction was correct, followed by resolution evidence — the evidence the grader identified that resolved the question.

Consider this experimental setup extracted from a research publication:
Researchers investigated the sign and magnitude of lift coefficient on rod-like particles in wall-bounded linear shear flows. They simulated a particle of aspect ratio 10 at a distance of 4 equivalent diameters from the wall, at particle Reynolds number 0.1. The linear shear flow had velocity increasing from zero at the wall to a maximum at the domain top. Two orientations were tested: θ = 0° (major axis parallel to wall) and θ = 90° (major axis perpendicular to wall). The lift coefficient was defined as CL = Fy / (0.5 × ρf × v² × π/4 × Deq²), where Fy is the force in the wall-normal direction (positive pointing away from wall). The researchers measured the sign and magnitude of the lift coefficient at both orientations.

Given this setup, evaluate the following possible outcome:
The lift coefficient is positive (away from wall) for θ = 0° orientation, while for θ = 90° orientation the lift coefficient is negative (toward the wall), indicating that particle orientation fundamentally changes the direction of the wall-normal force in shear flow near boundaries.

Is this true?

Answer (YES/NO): NO